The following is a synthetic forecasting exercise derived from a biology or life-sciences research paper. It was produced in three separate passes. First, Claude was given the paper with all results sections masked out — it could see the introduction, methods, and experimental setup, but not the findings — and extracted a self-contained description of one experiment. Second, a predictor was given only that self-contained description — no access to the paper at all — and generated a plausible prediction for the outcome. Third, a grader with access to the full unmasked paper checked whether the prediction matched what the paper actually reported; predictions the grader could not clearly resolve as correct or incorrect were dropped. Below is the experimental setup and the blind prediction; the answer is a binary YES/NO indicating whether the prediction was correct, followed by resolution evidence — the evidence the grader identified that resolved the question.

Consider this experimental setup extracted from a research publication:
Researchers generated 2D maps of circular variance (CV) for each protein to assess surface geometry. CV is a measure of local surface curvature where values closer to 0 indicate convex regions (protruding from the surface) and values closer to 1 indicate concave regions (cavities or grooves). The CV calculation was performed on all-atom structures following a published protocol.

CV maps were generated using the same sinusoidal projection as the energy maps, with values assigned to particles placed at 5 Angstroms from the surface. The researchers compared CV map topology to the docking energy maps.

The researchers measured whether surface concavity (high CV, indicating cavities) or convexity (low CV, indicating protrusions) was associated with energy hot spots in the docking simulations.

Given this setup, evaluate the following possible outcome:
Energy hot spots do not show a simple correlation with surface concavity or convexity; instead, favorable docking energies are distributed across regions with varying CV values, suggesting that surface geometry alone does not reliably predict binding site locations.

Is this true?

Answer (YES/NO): NO